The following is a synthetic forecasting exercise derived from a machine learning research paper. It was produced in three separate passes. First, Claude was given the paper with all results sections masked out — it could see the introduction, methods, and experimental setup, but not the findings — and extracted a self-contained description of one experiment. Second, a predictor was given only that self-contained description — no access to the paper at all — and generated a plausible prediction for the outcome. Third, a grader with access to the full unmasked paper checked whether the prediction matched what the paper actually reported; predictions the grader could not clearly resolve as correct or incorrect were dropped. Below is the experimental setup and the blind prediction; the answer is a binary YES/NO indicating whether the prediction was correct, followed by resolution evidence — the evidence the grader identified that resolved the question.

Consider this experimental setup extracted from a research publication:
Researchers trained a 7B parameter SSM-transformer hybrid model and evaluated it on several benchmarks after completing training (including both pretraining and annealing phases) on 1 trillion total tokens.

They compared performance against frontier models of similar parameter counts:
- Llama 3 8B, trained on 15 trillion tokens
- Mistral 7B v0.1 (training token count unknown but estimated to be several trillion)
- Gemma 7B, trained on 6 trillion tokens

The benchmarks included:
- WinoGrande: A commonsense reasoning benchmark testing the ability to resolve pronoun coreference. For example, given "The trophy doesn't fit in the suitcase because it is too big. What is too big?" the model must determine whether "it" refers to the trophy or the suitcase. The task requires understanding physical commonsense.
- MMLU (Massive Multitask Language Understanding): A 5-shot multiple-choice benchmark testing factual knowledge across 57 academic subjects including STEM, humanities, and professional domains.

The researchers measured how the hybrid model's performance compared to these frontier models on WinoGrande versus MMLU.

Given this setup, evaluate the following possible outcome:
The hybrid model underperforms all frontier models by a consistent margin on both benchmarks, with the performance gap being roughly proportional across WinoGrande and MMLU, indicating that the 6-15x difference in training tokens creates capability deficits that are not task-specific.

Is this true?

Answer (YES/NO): NO